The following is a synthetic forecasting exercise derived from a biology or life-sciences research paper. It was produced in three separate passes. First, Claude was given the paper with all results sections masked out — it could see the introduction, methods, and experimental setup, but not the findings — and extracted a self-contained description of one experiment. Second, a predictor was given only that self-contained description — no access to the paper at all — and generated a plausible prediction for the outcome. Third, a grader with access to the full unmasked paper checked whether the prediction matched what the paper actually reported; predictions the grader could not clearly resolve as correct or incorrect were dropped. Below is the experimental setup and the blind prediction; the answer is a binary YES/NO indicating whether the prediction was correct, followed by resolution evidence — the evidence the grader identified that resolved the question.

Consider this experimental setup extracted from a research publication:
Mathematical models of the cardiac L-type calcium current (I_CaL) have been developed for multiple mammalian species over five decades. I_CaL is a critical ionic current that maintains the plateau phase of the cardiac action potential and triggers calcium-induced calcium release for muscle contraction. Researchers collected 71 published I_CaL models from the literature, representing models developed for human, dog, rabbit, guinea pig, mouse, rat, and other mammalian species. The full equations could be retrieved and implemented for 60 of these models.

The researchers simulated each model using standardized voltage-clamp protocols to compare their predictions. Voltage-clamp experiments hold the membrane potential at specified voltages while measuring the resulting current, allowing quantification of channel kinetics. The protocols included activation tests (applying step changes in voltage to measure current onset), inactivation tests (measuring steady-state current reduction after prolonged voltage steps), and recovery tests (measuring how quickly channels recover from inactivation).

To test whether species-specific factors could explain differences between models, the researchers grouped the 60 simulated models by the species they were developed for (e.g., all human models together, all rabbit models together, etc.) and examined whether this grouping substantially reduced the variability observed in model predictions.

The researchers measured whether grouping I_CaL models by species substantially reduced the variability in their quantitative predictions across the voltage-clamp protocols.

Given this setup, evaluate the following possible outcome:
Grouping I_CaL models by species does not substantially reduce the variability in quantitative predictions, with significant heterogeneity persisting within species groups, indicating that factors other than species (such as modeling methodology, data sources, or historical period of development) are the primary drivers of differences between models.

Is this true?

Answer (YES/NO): YES